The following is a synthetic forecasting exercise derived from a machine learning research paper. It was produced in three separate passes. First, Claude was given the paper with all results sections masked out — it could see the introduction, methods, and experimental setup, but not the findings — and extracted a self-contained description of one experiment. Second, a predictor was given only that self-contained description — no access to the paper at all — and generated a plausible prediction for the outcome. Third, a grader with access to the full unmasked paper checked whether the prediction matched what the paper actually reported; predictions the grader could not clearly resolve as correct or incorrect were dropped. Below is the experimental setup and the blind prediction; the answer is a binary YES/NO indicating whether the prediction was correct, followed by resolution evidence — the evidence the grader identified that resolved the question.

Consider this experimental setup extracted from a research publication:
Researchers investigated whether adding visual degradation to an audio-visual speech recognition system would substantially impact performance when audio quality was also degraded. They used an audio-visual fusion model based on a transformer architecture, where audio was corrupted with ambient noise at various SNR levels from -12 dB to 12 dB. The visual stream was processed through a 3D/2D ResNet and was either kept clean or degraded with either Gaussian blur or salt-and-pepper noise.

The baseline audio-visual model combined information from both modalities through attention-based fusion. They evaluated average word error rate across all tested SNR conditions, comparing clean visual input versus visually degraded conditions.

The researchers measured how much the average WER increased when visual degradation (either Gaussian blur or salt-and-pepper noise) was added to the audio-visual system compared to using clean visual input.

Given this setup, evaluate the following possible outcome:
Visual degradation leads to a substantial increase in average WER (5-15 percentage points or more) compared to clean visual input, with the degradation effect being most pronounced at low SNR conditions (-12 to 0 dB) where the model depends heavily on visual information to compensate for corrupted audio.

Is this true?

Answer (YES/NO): NO